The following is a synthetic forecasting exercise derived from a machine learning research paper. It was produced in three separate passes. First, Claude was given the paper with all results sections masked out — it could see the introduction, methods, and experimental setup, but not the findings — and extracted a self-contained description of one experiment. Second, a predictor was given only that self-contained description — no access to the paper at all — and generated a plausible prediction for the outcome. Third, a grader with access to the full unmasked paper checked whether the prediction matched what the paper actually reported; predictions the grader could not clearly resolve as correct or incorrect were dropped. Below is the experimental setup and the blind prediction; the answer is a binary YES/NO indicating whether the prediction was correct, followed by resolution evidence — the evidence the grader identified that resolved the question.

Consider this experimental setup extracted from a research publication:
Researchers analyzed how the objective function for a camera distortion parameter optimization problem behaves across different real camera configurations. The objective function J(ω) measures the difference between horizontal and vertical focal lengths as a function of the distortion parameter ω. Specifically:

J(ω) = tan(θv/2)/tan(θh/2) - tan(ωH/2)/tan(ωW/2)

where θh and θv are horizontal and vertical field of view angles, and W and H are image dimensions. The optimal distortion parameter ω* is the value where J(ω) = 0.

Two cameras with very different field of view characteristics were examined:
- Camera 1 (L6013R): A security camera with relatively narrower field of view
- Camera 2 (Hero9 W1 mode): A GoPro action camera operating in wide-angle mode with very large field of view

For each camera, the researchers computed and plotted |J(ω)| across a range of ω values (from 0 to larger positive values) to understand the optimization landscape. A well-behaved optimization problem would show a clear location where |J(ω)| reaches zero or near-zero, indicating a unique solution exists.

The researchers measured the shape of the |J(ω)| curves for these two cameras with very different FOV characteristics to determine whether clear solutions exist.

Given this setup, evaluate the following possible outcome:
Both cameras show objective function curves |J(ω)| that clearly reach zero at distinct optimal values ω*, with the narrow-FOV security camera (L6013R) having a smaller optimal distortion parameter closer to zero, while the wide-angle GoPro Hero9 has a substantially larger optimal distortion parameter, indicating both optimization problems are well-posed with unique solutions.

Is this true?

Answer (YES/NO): NO